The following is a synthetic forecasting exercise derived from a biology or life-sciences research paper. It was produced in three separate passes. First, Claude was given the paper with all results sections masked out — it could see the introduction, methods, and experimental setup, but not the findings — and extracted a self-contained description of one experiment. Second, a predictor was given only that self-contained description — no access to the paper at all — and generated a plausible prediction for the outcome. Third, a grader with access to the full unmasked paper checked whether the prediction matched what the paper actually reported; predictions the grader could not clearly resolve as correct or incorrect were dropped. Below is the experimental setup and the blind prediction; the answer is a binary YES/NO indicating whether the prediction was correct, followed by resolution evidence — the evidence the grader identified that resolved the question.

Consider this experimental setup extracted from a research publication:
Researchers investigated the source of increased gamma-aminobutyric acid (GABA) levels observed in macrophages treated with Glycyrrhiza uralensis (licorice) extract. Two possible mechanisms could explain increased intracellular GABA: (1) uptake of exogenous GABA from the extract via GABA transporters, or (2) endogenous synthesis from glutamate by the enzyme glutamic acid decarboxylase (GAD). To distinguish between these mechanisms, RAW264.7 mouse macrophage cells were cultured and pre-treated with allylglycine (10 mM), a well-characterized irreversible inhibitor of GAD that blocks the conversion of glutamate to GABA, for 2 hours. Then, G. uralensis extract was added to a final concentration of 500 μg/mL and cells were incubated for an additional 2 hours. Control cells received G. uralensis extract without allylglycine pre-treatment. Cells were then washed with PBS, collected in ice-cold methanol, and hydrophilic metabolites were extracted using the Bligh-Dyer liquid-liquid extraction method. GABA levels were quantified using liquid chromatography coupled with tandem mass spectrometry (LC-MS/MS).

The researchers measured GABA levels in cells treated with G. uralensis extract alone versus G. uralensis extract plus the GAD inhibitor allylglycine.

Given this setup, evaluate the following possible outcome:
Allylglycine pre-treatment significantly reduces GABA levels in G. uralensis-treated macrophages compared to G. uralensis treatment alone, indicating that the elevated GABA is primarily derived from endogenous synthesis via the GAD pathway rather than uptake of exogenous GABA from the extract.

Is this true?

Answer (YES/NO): YES